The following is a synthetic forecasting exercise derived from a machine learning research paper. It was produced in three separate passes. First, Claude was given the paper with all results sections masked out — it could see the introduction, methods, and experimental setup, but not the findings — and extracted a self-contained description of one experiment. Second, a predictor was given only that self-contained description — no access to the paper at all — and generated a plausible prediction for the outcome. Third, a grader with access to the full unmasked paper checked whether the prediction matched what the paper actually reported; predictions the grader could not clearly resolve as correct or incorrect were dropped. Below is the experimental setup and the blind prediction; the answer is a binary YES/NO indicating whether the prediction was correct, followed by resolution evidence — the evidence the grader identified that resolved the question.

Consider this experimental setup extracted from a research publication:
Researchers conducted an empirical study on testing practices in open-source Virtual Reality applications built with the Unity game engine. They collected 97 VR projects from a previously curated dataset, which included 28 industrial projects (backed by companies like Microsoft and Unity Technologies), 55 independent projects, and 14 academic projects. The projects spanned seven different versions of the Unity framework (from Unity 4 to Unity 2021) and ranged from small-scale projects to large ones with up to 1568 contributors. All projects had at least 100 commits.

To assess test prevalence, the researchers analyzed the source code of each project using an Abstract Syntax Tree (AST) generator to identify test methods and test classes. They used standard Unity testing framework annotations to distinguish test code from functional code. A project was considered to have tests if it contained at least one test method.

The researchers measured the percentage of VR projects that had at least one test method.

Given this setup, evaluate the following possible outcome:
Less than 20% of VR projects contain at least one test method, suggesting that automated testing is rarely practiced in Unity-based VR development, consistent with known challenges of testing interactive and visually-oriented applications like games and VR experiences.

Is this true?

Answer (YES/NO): NO